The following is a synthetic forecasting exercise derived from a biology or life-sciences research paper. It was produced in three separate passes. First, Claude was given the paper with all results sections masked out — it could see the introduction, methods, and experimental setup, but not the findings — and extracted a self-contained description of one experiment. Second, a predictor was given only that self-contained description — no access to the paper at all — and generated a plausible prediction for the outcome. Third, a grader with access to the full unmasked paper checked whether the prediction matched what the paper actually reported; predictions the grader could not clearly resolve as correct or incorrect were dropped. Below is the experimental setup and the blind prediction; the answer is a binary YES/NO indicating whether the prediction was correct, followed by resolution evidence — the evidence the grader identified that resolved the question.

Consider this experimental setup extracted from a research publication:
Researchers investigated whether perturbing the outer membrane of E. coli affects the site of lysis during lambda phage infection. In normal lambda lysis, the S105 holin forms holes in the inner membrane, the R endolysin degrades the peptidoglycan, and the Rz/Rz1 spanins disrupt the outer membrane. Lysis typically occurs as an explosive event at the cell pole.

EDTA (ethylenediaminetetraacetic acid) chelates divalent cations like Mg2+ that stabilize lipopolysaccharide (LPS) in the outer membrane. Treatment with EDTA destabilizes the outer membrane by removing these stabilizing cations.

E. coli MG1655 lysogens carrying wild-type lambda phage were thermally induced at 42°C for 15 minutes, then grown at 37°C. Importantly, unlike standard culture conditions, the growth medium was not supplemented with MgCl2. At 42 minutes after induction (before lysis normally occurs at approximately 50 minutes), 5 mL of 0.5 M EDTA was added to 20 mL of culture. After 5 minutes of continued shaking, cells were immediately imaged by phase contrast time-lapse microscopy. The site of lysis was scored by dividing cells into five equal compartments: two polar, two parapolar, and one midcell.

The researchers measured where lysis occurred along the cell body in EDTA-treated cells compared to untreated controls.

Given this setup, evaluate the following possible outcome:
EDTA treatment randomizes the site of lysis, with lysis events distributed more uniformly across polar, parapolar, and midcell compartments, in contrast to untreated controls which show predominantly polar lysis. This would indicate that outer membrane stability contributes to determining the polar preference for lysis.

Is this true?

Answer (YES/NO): NO